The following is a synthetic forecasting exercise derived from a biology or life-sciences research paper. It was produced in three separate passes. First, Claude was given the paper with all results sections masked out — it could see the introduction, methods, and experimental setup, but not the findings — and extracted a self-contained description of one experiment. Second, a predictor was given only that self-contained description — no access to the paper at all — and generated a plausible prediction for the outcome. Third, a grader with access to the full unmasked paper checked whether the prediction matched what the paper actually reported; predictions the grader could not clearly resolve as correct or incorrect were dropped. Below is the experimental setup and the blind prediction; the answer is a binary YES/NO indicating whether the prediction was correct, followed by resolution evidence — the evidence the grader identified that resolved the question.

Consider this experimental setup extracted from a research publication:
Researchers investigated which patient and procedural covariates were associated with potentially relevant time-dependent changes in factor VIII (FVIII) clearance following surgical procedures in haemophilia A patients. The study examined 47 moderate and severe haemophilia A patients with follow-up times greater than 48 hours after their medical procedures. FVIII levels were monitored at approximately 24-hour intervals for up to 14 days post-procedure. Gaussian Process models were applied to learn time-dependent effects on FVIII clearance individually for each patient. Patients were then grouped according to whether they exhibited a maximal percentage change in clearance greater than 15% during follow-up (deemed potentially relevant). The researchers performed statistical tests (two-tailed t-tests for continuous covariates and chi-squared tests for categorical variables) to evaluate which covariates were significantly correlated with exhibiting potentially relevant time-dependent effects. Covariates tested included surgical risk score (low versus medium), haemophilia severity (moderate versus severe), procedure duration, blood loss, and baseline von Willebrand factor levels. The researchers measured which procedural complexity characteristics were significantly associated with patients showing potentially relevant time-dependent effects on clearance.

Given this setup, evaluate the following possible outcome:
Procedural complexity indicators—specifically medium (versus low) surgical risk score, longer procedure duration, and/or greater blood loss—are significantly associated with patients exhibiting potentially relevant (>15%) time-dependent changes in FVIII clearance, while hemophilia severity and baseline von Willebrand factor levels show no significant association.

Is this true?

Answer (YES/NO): NO